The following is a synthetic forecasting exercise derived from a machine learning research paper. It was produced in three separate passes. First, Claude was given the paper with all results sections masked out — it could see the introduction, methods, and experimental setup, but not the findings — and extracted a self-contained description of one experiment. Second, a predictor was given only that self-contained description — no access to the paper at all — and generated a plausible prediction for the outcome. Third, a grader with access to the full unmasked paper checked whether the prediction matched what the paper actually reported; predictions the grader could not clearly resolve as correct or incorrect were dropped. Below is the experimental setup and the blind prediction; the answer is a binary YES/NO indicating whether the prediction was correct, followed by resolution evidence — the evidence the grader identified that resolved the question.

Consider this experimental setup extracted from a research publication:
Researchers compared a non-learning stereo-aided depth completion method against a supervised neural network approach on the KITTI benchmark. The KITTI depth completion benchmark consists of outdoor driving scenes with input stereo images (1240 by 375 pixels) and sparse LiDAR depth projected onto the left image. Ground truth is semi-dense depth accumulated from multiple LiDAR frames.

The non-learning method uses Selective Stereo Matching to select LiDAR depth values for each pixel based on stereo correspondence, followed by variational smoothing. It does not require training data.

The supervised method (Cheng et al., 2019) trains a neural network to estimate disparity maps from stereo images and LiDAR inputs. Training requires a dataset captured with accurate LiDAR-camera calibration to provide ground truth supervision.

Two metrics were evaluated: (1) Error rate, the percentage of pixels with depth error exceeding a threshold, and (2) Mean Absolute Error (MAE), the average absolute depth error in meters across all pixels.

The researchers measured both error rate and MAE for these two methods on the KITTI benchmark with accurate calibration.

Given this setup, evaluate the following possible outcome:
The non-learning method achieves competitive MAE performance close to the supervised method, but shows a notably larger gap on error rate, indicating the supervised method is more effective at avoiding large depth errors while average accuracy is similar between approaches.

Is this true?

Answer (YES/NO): NO